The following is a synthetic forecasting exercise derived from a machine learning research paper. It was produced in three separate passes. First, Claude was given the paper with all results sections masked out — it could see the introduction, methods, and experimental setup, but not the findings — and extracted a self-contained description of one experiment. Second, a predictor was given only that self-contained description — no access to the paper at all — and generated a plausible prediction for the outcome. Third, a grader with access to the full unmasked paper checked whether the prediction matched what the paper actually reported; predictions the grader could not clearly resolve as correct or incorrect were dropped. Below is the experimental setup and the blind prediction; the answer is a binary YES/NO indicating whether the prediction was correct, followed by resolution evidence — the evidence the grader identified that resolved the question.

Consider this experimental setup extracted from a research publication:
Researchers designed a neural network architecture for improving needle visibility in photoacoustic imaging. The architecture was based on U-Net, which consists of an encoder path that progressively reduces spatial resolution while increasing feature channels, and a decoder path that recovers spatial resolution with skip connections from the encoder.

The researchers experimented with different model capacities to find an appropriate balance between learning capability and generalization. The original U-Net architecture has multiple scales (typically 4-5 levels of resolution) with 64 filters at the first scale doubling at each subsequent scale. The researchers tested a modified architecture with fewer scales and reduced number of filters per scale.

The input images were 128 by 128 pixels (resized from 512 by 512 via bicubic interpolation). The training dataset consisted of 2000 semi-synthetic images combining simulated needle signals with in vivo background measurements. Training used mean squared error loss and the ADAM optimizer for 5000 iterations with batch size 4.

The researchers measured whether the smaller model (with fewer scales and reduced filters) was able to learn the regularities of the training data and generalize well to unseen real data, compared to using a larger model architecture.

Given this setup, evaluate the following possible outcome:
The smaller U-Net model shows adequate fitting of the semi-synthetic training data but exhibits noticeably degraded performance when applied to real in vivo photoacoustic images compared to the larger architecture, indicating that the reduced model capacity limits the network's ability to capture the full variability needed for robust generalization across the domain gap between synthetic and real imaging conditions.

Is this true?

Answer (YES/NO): NO